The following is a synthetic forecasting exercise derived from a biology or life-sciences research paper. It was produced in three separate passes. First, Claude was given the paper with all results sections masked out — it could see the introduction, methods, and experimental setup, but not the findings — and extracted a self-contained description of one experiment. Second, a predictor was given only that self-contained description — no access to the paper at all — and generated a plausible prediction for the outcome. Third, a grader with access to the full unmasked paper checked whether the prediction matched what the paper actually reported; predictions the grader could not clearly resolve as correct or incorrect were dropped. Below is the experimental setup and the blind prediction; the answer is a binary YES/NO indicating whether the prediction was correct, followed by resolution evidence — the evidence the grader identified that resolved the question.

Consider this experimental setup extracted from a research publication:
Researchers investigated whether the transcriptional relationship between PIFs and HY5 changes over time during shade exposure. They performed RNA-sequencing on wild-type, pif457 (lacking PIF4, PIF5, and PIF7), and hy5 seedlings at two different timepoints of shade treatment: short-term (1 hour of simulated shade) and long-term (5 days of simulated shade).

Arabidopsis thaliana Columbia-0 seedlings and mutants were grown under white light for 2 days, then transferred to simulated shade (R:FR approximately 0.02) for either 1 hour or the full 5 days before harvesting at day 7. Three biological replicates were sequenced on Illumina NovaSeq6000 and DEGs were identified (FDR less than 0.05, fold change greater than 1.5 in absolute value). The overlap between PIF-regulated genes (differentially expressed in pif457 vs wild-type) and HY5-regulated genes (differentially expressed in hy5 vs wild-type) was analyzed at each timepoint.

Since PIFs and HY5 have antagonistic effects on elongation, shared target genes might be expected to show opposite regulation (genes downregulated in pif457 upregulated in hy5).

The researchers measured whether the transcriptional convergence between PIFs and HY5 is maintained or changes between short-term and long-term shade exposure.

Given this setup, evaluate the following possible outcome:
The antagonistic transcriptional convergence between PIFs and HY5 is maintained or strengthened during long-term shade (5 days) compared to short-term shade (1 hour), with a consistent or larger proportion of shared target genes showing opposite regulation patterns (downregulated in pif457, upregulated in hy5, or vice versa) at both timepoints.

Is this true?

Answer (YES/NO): NO